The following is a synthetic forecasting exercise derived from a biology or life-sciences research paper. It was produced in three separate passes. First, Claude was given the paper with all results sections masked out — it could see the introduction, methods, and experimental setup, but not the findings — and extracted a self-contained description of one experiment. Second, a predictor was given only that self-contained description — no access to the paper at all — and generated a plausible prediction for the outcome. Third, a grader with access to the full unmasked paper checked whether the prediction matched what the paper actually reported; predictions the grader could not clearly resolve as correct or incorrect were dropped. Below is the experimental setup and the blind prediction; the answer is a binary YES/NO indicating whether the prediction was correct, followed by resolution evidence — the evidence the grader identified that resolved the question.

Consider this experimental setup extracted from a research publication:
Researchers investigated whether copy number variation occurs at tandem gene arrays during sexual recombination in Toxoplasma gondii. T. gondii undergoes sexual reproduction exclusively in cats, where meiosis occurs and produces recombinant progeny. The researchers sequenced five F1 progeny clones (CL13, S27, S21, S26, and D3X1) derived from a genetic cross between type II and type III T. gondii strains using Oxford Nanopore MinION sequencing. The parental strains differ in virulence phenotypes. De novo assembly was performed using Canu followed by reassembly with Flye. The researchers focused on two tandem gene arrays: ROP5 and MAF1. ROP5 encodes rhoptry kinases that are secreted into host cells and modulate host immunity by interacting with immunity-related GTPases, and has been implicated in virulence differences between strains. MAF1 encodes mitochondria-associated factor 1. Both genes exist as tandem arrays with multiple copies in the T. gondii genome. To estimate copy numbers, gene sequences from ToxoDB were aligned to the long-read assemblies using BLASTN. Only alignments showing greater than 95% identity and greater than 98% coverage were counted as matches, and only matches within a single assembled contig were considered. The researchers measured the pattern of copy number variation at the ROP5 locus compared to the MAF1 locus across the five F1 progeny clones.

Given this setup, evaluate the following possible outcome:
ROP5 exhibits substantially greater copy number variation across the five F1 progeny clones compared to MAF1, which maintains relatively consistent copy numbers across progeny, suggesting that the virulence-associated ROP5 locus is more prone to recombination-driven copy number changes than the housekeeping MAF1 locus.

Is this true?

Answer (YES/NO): NO